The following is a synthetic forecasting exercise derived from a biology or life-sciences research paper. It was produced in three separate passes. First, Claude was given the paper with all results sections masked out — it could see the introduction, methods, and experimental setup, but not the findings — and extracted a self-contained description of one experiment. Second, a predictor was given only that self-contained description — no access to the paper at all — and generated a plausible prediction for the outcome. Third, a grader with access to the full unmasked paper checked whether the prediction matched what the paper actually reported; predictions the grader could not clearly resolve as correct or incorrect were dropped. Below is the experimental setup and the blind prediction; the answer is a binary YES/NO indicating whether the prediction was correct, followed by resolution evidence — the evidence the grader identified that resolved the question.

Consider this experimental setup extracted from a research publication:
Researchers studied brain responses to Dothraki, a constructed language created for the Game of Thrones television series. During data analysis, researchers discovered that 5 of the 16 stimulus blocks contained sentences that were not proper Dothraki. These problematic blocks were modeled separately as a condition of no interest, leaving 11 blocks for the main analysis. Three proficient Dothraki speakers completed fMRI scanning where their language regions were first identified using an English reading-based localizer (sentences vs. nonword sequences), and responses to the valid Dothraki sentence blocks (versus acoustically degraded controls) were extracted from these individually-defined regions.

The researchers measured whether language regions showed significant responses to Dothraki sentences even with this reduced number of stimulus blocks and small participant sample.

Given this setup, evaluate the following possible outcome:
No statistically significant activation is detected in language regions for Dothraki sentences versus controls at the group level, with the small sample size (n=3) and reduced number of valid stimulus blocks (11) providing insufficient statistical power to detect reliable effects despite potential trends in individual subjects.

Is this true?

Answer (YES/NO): NO